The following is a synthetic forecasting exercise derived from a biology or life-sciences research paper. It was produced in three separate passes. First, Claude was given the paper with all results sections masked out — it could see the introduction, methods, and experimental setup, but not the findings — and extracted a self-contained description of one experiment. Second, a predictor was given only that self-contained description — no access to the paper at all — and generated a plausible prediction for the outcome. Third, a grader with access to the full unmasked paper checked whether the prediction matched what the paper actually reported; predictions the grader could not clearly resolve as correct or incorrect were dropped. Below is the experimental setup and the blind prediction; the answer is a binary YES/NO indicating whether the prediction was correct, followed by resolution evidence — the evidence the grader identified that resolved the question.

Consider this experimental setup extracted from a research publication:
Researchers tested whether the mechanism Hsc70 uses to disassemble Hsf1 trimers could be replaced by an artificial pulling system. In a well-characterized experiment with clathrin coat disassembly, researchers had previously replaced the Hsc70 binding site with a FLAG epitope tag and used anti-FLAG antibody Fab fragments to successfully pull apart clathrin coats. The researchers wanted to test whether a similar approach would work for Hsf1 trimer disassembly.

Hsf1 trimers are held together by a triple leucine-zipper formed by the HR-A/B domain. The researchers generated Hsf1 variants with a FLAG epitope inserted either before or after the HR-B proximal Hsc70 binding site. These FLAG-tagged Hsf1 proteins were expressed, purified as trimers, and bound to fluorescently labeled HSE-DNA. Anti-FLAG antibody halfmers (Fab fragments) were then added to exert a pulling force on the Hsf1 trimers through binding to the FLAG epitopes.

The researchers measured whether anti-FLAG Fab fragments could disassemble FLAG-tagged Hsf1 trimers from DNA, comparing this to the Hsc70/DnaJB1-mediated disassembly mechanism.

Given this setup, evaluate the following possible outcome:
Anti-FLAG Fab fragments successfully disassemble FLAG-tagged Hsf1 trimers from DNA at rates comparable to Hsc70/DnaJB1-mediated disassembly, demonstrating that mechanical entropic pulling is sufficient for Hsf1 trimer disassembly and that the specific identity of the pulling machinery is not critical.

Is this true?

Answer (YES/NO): NO